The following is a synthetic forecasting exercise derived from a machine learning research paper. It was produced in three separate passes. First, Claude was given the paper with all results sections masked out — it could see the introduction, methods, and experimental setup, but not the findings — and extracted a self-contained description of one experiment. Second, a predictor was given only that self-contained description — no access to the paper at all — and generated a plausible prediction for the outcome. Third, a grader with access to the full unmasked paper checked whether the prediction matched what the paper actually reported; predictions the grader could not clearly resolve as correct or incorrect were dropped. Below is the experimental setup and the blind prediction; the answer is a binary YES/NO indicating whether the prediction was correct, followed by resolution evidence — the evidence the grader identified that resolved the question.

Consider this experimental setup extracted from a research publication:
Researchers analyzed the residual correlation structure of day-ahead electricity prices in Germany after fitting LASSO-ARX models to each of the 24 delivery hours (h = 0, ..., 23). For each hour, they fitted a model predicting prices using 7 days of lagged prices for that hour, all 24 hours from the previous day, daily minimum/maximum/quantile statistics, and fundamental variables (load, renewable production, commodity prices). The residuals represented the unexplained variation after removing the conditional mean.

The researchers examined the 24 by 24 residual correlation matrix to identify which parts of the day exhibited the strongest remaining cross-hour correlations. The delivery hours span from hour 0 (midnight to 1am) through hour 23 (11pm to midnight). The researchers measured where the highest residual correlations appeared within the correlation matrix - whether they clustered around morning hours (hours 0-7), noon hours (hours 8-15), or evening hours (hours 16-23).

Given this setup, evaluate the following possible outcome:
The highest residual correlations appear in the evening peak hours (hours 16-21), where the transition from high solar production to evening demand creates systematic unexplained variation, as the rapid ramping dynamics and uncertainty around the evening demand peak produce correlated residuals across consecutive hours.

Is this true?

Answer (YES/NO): NO